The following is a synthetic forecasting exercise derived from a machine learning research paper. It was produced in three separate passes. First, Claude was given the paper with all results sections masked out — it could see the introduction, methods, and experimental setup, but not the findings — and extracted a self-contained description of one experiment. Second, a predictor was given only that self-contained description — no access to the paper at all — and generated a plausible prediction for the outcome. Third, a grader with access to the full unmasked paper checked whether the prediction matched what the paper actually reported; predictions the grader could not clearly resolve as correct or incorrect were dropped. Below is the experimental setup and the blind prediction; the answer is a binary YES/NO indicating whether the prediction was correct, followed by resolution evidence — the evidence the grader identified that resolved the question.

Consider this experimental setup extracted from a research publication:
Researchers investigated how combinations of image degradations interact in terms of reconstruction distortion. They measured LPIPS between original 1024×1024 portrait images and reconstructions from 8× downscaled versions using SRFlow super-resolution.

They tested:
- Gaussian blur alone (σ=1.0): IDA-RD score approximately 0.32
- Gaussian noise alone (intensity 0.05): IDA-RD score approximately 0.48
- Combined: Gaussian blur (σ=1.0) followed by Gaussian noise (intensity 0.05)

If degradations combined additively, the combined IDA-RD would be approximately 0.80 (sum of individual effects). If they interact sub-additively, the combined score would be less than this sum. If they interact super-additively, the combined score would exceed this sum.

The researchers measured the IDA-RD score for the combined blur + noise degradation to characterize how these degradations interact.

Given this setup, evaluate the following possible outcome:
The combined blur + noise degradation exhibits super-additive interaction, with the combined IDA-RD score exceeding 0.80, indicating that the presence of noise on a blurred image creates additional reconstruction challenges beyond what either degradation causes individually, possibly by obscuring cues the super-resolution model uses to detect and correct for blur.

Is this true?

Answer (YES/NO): NO